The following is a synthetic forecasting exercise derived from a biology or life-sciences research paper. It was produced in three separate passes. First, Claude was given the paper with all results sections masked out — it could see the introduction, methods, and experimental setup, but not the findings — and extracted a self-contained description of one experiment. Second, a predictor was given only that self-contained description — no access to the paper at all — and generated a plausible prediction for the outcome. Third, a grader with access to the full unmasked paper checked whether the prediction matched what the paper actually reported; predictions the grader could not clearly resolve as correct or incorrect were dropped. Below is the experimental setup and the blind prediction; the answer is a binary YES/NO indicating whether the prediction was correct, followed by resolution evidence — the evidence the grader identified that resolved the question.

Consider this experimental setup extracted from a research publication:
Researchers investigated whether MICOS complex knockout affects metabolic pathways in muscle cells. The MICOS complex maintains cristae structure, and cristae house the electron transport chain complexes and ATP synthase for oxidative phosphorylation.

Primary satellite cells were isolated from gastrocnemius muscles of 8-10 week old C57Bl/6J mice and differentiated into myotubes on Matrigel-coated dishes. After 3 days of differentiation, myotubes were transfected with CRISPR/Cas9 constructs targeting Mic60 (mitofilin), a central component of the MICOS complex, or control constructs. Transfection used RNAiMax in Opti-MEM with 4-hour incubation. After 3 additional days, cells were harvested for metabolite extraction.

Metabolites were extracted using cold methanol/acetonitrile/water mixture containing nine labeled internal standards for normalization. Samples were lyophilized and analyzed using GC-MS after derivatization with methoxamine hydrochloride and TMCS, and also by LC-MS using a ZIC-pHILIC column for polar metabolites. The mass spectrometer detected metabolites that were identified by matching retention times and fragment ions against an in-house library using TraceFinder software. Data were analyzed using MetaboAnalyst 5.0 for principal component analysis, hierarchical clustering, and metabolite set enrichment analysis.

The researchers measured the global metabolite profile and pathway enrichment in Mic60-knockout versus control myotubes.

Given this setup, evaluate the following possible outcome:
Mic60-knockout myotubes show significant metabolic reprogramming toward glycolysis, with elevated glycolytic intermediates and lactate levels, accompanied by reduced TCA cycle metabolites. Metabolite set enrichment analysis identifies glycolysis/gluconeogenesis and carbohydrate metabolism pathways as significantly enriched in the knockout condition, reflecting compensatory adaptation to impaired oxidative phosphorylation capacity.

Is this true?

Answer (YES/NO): NO